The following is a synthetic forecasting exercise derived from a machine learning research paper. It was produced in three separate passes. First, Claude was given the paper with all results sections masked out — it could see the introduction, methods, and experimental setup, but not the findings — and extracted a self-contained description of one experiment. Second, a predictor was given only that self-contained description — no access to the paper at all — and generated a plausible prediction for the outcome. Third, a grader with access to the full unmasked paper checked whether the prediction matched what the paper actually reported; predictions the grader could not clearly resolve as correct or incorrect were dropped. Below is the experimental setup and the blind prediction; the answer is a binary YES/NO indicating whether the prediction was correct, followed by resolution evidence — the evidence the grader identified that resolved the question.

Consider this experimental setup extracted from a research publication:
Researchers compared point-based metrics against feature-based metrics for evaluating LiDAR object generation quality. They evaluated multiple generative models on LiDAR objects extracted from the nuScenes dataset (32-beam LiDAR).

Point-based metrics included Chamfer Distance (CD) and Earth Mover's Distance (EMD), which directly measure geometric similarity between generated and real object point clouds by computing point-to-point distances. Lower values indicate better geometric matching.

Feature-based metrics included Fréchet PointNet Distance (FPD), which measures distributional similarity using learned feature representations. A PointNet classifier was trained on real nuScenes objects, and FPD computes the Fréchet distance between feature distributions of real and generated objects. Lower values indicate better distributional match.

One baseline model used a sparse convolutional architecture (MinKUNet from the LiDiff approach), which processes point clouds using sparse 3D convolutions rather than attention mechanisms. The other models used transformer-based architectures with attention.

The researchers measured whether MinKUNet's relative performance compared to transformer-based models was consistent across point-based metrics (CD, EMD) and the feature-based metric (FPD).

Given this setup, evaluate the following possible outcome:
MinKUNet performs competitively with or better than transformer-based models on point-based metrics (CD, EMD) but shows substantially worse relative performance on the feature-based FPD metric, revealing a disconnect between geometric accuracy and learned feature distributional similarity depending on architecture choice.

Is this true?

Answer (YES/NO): NO